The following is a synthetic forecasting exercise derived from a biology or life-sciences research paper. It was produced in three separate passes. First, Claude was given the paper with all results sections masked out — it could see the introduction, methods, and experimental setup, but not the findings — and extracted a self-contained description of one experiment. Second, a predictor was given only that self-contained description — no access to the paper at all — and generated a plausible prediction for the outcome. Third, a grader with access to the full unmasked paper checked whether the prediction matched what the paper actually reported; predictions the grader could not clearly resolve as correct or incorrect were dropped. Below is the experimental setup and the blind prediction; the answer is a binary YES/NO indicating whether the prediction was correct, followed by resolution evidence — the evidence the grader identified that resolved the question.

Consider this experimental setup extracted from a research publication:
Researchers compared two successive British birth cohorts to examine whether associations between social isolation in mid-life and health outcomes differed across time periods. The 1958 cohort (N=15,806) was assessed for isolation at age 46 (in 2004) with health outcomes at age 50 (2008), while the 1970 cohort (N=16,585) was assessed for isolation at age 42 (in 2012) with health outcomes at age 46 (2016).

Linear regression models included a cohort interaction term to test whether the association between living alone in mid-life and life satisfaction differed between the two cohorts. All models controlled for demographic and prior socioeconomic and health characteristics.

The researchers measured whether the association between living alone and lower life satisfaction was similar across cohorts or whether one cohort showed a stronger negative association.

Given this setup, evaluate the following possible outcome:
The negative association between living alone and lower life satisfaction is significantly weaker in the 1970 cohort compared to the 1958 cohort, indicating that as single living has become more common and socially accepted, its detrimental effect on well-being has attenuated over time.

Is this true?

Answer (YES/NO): NO